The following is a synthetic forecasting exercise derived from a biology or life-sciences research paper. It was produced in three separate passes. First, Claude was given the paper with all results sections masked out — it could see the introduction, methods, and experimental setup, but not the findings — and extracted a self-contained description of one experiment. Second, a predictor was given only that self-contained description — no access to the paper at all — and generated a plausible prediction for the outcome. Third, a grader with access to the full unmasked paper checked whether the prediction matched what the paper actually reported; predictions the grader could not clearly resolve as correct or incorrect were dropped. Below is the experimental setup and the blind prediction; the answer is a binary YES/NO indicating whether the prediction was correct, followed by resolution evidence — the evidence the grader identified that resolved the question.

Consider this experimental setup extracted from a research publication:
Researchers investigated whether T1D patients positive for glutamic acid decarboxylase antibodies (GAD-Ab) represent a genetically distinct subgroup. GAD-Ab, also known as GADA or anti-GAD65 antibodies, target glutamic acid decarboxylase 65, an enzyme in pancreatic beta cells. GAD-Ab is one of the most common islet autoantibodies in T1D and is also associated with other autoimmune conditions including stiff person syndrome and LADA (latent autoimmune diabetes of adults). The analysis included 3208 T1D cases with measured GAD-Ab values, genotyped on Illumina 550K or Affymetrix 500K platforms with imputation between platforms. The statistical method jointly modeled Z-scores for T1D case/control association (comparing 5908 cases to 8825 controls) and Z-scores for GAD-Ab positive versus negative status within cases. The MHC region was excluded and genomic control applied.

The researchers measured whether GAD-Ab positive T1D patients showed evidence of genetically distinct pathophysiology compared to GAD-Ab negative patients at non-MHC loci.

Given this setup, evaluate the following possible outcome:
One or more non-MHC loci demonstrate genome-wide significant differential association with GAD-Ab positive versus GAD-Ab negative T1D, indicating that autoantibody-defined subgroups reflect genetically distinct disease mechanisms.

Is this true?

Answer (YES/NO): NO